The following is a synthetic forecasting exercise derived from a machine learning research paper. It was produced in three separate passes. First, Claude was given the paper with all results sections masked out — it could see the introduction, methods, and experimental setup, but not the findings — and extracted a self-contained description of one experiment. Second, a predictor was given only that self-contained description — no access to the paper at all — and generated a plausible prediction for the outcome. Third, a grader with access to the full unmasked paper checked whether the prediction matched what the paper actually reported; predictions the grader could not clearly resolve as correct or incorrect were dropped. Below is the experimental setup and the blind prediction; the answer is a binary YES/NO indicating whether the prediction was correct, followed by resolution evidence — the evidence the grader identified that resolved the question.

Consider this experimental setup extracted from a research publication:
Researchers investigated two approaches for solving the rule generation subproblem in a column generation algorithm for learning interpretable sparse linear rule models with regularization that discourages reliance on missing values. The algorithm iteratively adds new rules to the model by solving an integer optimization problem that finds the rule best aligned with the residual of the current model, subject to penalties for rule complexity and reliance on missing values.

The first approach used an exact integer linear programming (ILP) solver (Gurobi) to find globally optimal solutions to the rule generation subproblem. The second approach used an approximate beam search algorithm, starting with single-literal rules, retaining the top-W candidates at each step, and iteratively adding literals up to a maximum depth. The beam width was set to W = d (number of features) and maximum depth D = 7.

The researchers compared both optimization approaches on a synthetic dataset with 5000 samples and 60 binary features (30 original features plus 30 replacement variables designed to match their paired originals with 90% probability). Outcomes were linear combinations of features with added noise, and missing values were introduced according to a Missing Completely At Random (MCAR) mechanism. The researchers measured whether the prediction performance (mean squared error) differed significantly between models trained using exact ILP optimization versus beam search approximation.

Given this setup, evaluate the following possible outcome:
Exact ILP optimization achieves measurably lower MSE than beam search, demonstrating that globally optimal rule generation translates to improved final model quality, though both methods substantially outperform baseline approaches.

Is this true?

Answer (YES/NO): NO